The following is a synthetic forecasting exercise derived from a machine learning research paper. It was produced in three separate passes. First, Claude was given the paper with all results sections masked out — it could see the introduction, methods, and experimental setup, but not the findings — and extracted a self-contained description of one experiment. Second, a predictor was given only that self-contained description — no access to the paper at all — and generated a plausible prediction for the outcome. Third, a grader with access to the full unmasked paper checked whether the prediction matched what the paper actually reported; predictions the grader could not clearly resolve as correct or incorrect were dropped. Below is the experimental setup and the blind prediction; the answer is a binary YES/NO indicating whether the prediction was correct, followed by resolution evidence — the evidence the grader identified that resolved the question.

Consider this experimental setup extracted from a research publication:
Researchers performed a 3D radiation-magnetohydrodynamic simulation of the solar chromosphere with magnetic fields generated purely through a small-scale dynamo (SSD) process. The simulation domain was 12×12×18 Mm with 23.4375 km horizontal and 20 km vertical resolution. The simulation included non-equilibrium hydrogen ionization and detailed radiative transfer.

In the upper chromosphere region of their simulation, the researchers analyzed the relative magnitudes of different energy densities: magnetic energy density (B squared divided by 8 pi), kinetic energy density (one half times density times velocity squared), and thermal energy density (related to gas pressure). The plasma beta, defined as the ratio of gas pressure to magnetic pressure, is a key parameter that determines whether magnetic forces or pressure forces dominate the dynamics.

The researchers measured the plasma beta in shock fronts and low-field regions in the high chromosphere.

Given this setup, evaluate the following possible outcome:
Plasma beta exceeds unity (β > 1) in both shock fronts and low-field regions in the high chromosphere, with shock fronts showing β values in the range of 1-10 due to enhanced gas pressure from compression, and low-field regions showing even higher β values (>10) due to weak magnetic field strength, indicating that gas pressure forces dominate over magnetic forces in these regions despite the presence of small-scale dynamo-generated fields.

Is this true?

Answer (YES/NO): NO